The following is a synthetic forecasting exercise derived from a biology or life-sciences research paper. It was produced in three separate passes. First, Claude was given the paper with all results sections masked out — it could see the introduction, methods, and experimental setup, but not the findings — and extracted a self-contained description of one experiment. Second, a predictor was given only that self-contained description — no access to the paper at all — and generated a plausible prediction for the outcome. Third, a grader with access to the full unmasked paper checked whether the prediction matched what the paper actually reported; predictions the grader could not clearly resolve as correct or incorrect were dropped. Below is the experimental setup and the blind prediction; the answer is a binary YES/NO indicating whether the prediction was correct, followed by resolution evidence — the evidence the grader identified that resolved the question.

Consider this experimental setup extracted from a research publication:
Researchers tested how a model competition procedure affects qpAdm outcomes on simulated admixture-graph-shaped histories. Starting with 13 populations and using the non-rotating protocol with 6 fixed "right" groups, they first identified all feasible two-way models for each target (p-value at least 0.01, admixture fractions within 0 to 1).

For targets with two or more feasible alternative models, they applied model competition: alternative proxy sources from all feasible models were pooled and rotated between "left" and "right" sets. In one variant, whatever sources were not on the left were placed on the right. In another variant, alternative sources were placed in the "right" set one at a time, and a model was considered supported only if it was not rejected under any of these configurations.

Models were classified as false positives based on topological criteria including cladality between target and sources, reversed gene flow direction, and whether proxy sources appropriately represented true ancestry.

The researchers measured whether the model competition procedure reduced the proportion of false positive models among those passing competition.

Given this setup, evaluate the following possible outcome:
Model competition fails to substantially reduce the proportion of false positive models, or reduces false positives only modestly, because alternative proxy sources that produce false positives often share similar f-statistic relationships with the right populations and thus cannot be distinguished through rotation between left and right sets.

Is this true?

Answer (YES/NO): YES